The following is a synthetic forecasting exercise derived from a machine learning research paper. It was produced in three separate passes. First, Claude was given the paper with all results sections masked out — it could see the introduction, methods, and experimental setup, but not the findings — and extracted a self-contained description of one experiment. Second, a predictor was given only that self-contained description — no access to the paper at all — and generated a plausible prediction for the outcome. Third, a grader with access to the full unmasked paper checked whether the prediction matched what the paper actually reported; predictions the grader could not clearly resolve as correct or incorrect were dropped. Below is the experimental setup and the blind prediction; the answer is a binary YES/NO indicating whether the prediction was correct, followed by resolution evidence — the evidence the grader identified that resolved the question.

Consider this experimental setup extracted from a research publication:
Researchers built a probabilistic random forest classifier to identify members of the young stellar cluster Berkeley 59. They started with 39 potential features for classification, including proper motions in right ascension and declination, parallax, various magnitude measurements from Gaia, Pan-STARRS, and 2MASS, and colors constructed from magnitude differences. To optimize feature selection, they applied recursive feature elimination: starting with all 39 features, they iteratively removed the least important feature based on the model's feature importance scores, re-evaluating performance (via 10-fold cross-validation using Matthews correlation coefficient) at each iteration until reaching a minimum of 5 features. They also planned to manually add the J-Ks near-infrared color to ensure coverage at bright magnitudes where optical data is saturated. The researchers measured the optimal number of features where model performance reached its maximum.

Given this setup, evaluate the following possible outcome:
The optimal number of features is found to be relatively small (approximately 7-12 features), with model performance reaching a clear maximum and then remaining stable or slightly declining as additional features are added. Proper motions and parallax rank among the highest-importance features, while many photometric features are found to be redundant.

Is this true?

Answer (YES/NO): NO